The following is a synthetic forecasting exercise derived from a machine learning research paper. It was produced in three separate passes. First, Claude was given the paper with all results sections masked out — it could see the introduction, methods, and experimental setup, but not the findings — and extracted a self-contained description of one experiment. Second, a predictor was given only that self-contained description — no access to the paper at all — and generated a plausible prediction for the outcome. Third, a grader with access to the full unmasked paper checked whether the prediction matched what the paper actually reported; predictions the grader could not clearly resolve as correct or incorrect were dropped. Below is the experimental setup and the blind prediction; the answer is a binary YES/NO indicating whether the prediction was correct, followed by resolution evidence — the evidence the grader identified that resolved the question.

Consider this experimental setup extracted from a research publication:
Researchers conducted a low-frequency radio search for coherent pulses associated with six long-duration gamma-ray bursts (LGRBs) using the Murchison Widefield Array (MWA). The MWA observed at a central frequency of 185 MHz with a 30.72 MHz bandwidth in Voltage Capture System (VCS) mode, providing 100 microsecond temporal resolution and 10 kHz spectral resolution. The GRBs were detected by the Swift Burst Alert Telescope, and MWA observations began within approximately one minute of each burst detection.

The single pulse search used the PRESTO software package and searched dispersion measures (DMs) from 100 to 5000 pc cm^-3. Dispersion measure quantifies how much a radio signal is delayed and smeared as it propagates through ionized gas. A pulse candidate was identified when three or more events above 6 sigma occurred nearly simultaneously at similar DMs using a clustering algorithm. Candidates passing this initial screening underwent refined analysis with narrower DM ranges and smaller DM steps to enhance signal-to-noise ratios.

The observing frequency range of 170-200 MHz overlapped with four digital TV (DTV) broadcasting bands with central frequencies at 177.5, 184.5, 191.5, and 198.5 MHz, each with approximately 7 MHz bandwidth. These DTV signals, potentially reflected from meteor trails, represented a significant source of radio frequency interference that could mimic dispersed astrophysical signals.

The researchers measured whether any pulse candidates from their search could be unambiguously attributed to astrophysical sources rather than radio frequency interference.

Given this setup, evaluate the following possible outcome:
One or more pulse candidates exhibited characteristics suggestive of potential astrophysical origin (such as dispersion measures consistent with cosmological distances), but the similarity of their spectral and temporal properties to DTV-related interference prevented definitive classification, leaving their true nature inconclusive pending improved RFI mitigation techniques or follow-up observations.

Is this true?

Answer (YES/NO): YES